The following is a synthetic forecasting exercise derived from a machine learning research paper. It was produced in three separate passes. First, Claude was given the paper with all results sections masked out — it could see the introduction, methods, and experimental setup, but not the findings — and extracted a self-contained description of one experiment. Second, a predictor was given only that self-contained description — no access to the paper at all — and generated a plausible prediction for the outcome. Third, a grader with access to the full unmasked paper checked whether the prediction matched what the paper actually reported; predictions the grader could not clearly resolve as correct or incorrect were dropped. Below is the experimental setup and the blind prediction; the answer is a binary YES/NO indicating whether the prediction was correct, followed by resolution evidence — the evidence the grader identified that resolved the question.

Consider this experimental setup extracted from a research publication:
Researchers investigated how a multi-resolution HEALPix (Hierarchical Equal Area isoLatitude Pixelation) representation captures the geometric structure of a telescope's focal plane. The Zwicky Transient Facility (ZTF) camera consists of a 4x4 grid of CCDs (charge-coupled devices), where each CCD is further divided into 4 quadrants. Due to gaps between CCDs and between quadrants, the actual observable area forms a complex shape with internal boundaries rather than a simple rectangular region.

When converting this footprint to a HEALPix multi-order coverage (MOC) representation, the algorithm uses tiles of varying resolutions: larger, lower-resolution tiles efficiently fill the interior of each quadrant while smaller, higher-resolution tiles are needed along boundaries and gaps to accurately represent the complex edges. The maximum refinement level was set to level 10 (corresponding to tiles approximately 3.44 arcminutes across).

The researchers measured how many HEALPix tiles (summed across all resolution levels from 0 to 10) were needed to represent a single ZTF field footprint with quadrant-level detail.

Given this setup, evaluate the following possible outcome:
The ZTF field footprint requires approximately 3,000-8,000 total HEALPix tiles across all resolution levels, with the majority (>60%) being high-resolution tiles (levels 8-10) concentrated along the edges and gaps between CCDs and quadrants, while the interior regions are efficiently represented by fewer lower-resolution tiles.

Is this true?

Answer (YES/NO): NO